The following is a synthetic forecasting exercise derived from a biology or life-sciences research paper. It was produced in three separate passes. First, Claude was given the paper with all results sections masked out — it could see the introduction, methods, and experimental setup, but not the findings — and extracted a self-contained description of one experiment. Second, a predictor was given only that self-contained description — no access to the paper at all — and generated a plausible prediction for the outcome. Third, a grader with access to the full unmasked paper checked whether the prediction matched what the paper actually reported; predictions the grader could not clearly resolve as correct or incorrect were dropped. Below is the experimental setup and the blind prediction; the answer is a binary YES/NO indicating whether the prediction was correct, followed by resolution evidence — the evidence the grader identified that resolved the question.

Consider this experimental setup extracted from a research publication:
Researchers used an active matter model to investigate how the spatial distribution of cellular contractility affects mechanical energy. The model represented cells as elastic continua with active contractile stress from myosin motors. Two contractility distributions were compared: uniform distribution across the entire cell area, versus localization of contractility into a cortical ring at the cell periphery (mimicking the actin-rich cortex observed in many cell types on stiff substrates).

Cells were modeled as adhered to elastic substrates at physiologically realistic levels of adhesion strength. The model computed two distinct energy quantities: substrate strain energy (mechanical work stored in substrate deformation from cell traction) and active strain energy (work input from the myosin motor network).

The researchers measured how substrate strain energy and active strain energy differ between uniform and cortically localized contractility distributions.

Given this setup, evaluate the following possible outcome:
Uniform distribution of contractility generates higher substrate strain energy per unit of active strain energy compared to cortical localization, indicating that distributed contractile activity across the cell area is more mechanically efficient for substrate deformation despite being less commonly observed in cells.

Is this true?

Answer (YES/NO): YES